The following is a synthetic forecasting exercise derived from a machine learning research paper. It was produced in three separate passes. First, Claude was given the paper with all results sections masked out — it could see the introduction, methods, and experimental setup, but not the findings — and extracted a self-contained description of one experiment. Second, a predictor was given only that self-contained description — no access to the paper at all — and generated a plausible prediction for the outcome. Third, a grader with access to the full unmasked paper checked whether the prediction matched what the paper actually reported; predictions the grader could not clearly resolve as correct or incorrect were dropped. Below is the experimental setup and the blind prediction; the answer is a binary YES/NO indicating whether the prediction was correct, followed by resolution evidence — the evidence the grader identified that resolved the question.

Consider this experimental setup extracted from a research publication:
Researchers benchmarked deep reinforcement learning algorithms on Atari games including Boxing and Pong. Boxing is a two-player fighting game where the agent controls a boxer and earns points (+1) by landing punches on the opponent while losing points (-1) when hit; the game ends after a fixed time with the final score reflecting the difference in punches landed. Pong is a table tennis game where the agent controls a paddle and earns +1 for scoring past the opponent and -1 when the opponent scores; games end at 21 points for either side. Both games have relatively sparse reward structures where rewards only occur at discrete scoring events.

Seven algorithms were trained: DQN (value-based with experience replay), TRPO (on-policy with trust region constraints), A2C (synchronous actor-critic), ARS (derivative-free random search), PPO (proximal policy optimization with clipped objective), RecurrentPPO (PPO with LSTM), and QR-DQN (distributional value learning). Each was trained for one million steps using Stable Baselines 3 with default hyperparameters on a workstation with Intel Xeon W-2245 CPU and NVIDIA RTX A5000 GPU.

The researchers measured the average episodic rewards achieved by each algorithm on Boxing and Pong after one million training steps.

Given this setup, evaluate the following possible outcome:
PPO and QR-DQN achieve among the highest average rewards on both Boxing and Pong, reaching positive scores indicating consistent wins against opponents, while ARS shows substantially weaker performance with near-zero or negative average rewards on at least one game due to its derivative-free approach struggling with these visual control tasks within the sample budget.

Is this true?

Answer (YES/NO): NO